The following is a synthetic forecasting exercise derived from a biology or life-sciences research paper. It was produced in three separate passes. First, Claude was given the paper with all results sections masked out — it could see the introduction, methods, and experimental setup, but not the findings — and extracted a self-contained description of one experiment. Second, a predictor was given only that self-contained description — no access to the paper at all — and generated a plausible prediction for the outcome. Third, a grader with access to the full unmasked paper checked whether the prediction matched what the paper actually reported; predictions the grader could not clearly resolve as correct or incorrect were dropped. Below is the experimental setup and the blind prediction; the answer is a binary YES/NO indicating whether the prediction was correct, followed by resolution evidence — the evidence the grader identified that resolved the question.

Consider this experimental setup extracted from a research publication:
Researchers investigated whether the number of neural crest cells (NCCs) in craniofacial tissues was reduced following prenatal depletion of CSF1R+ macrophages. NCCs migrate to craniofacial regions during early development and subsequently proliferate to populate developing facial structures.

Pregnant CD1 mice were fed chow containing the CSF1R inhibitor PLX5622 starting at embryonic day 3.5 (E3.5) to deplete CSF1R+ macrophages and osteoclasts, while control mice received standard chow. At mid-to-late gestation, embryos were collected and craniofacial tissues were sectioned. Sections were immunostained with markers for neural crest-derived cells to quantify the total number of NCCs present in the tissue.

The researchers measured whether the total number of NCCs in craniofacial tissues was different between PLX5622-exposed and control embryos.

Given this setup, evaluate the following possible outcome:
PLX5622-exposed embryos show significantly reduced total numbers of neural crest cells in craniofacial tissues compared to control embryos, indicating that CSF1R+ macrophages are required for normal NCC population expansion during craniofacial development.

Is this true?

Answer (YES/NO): YES